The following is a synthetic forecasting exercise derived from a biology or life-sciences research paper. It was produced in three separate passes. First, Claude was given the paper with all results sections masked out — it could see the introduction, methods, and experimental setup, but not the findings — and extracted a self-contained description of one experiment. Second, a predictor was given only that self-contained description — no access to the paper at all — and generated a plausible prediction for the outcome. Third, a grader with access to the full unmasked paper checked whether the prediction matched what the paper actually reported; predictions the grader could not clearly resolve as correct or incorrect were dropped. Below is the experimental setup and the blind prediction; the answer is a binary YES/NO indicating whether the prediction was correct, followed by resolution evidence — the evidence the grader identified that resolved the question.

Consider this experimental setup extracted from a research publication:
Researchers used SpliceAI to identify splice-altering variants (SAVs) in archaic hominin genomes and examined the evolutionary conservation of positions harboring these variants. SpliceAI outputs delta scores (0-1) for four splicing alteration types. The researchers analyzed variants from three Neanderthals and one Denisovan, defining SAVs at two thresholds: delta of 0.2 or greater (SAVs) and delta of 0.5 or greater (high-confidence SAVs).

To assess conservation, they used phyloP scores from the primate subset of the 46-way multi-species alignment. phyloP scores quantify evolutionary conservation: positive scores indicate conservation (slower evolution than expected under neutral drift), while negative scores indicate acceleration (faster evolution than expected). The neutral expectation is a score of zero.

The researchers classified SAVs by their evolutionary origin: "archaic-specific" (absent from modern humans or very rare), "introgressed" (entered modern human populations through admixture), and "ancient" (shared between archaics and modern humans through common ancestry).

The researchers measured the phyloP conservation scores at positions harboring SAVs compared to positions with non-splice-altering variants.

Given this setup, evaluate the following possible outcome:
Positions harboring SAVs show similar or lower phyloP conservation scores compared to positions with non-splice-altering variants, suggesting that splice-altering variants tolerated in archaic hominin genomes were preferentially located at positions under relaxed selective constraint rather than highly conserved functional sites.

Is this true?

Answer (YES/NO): NO